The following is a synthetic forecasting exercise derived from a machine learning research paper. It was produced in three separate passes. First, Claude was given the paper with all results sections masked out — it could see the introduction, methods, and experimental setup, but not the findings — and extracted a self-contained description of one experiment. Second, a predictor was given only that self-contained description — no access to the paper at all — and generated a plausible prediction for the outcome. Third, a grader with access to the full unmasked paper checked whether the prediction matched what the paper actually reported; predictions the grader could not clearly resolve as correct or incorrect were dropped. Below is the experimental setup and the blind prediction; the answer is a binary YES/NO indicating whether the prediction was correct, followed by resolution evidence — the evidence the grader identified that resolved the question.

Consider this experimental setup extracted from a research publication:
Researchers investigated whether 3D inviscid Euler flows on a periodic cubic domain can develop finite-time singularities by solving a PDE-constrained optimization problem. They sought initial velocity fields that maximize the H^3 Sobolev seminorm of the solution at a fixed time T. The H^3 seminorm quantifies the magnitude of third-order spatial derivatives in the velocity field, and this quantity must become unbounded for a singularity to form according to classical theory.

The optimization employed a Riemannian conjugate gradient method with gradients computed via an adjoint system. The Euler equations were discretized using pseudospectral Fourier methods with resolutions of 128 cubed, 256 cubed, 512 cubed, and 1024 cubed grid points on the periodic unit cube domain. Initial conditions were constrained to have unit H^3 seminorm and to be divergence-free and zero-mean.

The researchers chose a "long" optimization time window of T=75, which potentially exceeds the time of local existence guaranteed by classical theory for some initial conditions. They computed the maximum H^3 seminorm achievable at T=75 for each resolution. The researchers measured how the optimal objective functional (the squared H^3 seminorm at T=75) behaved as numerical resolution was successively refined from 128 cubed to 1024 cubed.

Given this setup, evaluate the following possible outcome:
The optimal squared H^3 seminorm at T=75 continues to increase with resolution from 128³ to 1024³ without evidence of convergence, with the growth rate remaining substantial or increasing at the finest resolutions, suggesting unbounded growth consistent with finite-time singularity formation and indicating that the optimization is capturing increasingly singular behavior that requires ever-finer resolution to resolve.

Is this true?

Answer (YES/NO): YES